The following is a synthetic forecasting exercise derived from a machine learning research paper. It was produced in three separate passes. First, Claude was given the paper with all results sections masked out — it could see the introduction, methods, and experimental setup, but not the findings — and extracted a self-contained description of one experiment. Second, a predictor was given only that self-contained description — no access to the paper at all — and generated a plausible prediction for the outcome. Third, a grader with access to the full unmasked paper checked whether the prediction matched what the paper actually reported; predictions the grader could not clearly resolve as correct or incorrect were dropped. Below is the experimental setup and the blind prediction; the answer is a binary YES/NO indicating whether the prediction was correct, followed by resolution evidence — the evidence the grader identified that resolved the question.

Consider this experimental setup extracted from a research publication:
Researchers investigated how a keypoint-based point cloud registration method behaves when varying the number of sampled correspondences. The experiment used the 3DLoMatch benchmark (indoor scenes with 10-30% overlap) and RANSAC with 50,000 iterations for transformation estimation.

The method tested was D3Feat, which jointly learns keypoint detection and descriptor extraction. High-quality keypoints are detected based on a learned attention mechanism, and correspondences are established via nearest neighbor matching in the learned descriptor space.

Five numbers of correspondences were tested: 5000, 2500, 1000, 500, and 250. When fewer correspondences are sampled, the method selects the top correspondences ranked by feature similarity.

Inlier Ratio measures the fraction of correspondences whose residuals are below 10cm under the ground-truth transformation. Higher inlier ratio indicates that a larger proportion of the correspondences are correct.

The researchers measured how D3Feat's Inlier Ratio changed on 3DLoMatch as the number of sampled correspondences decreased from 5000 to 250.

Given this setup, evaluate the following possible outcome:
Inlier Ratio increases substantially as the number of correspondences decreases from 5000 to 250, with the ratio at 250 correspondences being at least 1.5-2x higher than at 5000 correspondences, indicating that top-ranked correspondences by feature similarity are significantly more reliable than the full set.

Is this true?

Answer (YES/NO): NO